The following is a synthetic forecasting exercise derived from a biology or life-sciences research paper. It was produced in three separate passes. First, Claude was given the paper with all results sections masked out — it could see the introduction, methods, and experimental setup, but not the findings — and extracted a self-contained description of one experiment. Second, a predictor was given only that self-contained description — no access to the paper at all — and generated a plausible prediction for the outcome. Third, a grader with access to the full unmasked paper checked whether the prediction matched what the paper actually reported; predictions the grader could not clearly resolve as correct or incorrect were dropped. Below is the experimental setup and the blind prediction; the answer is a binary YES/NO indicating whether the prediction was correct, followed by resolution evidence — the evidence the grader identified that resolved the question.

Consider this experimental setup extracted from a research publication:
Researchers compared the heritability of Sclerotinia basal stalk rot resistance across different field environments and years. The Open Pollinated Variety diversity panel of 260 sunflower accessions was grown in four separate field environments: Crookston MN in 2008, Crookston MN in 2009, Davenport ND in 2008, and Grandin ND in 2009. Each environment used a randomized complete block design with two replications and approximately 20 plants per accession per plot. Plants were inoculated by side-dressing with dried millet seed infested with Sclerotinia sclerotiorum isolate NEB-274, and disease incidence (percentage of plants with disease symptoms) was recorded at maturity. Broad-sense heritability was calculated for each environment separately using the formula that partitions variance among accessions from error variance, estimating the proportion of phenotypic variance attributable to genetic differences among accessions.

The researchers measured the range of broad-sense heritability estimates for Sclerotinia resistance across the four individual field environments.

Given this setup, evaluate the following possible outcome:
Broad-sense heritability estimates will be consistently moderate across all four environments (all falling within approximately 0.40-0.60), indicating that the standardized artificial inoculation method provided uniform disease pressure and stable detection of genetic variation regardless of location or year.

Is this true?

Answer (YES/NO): NO